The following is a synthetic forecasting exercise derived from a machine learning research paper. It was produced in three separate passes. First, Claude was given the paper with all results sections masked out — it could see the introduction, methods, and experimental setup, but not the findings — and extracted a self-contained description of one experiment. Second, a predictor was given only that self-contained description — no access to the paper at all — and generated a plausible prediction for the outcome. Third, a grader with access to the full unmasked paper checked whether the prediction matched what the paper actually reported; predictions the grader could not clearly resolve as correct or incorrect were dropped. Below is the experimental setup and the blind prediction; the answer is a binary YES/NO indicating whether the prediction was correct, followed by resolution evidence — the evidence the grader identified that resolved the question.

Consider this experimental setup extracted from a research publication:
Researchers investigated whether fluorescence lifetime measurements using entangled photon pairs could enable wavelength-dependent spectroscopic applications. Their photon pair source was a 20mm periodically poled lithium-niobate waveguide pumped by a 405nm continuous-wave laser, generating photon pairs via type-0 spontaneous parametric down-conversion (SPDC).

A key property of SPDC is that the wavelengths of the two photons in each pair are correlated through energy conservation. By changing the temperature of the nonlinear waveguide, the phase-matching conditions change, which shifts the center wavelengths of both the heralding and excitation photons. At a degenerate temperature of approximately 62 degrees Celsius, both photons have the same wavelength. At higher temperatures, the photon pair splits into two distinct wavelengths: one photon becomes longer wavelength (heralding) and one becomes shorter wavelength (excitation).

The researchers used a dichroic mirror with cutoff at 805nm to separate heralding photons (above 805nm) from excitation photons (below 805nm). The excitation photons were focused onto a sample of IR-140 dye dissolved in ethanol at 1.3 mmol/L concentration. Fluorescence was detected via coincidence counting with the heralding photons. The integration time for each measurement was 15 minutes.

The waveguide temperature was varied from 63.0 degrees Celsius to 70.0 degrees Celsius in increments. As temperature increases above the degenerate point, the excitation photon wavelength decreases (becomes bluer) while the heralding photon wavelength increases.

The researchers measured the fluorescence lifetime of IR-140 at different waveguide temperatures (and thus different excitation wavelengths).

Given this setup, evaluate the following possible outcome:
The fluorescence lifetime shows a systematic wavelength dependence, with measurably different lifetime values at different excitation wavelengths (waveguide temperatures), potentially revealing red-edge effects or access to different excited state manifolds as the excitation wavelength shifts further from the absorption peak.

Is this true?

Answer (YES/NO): NO